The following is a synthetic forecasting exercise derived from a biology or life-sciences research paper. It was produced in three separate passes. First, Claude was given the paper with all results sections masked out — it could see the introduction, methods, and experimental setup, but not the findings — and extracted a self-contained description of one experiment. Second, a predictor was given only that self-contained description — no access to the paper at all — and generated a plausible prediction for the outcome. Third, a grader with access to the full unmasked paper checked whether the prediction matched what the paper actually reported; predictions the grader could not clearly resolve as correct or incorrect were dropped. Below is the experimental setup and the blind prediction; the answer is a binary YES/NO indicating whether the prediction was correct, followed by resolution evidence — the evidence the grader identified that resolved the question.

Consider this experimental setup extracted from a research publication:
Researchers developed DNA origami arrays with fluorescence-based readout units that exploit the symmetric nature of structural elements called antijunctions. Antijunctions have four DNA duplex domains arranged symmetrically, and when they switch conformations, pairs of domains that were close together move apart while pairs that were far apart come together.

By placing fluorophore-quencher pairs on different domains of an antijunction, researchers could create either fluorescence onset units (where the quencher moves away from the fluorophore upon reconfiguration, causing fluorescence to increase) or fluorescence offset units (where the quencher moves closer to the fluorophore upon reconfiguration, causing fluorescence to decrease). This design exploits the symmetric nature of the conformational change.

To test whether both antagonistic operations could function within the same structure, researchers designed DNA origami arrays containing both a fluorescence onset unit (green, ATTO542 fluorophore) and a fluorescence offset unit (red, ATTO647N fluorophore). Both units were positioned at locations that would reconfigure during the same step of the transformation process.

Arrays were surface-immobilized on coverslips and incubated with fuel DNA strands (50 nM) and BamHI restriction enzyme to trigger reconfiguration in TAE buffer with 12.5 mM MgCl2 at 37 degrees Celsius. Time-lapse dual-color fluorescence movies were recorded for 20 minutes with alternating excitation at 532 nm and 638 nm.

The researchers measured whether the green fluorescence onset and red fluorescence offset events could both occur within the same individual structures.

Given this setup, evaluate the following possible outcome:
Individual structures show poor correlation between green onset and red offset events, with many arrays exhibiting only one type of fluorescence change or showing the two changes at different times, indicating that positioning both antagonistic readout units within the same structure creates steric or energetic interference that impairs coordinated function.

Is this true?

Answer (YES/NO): NO